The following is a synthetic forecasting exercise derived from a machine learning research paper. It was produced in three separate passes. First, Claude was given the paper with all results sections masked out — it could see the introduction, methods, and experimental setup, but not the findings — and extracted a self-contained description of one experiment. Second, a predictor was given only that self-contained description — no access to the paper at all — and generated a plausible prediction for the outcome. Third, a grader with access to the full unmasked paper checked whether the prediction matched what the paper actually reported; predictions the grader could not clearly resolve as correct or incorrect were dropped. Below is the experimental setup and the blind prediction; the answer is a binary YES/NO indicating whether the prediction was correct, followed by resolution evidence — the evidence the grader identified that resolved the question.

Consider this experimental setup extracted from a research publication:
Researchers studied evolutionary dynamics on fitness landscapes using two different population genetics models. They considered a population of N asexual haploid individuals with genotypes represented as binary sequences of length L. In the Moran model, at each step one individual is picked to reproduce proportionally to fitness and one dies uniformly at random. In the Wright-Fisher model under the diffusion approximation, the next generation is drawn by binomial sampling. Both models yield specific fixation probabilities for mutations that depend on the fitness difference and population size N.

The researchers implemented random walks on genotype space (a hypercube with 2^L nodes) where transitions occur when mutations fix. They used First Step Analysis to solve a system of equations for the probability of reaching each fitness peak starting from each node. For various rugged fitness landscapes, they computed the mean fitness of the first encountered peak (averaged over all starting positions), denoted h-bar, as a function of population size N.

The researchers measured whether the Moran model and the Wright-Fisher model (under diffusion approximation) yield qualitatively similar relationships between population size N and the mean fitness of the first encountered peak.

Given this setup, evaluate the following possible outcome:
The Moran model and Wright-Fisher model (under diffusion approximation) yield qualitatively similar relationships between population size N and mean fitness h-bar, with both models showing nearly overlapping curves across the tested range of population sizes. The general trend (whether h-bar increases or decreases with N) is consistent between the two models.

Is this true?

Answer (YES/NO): YES